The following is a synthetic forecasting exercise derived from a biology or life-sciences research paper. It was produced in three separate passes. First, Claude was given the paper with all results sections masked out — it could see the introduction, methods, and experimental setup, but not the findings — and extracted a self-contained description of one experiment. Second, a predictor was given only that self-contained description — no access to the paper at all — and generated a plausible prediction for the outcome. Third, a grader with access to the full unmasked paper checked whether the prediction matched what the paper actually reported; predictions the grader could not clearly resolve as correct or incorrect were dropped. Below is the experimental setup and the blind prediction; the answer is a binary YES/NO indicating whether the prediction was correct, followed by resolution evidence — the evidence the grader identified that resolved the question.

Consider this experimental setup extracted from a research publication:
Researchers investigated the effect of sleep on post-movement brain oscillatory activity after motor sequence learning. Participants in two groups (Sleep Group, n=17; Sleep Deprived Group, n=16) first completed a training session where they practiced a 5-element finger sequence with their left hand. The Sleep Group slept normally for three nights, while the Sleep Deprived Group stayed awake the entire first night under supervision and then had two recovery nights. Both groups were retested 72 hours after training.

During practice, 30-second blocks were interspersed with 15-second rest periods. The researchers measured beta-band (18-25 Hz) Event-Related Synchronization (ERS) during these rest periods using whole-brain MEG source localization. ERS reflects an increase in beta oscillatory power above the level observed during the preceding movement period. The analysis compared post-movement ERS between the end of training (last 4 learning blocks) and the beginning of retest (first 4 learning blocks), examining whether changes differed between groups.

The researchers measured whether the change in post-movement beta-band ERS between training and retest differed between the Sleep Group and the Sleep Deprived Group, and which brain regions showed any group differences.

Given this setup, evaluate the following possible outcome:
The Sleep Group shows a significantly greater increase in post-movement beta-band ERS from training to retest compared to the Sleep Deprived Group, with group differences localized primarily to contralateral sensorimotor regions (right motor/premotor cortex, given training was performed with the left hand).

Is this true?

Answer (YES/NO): NO